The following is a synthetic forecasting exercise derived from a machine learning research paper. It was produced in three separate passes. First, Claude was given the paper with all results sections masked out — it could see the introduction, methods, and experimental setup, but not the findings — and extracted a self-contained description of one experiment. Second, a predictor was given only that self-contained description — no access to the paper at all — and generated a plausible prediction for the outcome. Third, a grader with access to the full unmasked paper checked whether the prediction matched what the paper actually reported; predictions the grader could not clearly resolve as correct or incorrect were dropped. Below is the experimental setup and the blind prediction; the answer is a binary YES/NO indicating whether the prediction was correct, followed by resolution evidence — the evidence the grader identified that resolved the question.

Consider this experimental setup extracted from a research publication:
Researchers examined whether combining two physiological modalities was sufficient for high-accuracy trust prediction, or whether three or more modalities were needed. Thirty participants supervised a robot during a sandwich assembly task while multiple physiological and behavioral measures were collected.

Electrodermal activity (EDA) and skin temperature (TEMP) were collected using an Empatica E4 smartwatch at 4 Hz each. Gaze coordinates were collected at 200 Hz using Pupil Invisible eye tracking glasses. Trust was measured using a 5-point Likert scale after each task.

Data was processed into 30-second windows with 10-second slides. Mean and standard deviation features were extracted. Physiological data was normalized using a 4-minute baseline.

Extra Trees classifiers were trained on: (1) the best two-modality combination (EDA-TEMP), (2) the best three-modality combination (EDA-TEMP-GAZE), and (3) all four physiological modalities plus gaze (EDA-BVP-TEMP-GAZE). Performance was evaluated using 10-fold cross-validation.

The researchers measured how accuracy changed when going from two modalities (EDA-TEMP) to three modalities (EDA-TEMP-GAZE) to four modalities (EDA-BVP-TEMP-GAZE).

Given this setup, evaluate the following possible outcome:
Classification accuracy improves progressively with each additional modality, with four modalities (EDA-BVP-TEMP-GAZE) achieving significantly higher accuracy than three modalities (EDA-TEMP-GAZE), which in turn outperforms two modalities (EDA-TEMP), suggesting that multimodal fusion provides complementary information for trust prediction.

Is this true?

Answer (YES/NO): NO